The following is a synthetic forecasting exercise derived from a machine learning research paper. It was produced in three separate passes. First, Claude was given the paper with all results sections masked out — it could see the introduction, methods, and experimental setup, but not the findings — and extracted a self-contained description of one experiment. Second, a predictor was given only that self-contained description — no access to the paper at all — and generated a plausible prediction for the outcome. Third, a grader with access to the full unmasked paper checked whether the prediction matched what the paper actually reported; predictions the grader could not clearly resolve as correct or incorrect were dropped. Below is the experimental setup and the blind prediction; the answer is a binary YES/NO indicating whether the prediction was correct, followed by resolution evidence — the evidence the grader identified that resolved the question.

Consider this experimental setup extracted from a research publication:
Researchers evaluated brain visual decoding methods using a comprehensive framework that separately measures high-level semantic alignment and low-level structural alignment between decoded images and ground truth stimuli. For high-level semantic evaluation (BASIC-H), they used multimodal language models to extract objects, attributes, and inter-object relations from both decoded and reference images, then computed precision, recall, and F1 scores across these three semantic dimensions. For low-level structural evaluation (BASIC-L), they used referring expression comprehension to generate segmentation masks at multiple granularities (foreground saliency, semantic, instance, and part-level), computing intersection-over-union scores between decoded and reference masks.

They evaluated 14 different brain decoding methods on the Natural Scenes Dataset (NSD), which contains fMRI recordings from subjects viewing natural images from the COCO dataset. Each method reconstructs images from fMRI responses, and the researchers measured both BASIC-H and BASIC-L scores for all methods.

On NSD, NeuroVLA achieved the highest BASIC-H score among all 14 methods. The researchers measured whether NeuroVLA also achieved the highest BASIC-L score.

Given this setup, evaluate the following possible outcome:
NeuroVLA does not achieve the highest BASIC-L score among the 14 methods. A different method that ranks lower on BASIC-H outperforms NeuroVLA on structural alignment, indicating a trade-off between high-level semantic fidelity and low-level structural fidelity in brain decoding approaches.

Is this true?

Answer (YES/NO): YES